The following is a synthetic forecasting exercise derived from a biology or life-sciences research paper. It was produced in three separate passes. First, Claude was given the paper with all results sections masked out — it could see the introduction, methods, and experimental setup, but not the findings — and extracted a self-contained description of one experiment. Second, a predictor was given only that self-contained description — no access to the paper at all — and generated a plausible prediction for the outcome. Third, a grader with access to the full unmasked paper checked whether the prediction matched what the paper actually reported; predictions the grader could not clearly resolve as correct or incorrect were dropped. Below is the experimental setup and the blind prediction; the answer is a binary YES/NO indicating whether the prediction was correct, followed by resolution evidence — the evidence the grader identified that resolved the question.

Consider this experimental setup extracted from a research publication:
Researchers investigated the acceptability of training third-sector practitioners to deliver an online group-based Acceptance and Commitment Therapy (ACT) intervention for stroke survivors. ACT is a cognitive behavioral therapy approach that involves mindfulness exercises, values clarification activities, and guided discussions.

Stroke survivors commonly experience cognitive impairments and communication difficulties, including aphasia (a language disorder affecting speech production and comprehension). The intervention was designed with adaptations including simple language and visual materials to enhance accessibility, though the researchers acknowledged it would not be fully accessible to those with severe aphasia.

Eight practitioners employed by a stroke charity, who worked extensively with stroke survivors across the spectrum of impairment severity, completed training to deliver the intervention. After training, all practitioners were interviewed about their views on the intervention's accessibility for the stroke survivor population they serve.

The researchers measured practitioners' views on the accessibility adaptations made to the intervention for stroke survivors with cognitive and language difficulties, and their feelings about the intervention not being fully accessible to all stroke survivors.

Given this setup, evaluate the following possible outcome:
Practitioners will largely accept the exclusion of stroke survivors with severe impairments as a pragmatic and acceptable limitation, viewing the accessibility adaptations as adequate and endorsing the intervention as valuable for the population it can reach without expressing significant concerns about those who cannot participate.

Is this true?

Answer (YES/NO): NO